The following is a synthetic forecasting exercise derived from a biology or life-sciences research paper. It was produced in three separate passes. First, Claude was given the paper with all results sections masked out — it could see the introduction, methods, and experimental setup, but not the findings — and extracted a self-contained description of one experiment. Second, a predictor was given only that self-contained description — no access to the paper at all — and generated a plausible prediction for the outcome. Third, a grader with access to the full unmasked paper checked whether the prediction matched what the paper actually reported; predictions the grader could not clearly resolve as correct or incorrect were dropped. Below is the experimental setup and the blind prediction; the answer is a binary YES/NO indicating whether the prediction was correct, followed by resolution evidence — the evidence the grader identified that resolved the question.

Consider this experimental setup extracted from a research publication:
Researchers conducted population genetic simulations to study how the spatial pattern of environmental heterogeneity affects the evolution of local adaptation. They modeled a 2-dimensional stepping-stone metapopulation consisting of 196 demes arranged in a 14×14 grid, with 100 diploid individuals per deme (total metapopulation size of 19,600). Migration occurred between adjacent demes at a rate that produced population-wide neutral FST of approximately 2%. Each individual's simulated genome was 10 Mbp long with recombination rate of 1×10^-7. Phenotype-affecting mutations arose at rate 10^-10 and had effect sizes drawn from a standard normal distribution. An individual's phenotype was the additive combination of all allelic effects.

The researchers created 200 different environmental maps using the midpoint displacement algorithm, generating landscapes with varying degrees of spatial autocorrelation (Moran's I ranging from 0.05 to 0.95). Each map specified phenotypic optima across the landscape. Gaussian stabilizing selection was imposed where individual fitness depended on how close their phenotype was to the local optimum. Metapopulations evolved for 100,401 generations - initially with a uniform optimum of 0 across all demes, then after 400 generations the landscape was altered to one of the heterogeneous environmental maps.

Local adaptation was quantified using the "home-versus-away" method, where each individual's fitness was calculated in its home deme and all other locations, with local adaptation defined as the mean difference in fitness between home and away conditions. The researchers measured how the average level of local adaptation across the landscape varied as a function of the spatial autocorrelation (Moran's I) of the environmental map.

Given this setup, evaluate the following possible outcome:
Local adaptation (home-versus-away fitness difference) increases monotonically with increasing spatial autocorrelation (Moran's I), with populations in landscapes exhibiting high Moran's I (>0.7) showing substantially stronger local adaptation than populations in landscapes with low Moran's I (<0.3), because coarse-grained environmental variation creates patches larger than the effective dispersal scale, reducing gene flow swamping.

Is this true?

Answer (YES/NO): YES